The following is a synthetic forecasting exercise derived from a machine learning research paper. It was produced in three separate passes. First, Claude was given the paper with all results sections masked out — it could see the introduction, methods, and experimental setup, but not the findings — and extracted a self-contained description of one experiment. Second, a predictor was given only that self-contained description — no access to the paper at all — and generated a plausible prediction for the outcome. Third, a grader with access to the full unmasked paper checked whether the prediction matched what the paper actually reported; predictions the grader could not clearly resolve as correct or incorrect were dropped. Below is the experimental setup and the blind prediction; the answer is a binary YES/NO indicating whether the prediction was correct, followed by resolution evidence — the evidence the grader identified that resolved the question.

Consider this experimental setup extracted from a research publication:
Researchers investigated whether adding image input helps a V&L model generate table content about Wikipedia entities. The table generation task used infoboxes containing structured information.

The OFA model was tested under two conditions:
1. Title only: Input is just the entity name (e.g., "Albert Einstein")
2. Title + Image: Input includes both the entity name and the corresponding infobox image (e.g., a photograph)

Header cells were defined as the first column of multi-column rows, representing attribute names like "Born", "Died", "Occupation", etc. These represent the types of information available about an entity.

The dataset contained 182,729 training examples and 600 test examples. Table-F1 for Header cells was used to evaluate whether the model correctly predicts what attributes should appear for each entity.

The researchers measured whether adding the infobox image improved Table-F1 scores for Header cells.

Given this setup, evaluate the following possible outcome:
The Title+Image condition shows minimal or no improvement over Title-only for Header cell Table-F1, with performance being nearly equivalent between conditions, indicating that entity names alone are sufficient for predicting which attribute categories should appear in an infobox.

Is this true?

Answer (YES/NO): NO